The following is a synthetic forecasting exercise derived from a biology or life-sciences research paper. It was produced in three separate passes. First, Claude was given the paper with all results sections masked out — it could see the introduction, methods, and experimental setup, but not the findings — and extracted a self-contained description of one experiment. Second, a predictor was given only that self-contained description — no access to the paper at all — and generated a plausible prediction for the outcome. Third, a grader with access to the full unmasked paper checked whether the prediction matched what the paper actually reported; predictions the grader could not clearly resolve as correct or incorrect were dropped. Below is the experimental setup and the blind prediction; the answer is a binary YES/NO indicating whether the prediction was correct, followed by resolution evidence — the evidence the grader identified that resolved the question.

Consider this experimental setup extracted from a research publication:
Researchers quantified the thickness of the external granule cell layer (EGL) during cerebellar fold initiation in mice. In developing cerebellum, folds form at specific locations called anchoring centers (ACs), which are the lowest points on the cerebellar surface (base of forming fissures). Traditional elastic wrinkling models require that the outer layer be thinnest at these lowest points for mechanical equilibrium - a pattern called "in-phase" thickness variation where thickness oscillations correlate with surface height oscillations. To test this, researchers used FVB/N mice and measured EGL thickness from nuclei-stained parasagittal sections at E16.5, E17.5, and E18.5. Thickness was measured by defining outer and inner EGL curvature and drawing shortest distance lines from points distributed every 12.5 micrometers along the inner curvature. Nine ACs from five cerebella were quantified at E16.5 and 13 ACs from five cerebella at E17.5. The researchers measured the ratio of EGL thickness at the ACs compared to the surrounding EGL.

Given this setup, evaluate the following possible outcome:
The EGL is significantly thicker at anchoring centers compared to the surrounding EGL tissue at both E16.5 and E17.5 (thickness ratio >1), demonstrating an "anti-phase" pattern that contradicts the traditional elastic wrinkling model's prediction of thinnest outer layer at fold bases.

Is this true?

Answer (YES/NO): YES